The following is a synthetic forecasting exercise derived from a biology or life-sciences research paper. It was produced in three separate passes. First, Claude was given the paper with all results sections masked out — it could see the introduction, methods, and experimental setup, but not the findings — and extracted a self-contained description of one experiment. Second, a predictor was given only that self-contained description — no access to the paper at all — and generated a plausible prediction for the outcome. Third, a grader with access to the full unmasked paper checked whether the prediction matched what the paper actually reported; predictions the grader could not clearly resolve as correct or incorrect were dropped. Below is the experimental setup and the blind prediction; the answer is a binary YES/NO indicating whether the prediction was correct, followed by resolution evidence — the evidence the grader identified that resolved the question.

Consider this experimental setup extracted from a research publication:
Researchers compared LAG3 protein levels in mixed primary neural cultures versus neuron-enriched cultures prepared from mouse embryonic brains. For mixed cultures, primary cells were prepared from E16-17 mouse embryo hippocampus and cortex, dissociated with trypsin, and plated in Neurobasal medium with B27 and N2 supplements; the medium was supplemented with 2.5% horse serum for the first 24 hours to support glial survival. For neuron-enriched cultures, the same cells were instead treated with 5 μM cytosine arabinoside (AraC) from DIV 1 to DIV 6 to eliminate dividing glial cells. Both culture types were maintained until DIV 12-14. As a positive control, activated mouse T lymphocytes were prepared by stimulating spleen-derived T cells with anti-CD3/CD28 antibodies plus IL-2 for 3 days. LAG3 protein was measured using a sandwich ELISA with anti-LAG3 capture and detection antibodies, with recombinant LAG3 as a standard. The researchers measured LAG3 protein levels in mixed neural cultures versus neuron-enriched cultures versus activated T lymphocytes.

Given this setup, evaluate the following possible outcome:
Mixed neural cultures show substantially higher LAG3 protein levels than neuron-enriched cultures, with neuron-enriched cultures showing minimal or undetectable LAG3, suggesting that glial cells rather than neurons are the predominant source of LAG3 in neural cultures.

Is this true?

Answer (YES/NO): NO